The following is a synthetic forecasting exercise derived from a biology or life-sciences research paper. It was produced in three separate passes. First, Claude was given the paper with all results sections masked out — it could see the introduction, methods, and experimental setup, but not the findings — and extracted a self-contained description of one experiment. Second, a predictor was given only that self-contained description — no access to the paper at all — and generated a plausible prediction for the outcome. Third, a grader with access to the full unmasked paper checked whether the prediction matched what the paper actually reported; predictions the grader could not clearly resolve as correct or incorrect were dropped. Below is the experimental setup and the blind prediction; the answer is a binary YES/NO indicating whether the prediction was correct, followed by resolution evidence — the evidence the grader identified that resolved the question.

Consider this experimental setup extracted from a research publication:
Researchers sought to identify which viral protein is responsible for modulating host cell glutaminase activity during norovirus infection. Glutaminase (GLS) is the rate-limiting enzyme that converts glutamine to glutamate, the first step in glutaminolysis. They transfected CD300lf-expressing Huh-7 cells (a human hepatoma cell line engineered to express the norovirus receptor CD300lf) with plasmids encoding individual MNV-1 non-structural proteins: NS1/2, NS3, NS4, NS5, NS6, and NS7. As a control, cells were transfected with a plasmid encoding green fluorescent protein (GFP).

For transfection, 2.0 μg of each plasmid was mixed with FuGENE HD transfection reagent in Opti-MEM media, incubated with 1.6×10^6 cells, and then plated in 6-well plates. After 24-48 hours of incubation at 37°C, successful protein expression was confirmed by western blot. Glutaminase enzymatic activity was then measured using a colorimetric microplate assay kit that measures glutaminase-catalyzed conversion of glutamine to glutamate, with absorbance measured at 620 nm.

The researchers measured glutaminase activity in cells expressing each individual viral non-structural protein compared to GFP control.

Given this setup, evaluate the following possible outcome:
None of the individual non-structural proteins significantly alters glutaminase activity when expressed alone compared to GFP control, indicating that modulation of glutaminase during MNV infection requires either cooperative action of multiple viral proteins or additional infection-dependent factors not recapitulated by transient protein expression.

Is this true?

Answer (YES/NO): NO